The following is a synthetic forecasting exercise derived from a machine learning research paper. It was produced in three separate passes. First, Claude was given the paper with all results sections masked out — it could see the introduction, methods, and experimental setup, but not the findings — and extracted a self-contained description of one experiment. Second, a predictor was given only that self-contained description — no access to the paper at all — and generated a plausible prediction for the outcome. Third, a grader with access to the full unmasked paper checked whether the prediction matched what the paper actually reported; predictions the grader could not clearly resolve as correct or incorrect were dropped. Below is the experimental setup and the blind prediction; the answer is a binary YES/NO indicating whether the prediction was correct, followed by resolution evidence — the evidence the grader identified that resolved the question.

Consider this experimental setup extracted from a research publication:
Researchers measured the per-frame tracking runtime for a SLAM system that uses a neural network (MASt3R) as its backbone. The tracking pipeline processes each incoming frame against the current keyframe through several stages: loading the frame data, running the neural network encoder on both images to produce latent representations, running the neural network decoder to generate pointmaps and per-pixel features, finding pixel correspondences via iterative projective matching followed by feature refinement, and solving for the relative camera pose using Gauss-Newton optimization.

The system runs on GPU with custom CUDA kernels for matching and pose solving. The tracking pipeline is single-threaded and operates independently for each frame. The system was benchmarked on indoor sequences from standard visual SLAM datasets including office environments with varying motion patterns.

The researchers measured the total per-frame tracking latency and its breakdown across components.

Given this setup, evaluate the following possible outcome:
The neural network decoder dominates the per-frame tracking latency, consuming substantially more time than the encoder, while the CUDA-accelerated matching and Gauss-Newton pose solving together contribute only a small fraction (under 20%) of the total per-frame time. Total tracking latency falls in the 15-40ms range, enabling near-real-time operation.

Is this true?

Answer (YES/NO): NO